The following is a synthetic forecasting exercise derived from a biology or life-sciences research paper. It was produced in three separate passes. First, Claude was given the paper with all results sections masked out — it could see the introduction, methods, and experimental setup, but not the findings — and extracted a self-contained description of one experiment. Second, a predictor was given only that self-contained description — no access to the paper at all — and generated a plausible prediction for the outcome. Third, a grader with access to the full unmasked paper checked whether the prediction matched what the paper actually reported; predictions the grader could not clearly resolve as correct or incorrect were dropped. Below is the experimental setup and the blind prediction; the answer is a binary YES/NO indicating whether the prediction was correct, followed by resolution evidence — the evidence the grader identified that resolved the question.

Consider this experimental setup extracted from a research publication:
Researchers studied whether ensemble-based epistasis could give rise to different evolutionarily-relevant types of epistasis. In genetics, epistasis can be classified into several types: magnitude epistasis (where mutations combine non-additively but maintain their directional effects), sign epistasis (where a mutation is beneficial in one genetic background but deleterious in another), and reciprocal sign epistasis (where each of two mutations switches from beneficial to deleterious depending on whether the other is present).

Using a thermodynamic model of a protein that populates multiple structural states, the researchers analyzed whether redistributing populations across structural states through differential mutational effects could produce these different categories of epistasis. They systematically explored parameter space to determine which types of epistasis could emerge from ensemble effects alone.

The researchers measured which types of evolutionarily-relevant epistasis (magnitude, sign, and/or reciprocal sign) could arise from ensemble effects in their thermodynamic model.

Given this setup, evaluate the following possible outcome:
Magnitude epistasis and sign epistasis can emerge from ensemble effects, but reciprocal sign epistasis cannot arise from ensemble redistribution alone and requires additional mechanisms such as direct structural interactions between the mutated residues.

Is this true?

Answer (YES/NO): NO